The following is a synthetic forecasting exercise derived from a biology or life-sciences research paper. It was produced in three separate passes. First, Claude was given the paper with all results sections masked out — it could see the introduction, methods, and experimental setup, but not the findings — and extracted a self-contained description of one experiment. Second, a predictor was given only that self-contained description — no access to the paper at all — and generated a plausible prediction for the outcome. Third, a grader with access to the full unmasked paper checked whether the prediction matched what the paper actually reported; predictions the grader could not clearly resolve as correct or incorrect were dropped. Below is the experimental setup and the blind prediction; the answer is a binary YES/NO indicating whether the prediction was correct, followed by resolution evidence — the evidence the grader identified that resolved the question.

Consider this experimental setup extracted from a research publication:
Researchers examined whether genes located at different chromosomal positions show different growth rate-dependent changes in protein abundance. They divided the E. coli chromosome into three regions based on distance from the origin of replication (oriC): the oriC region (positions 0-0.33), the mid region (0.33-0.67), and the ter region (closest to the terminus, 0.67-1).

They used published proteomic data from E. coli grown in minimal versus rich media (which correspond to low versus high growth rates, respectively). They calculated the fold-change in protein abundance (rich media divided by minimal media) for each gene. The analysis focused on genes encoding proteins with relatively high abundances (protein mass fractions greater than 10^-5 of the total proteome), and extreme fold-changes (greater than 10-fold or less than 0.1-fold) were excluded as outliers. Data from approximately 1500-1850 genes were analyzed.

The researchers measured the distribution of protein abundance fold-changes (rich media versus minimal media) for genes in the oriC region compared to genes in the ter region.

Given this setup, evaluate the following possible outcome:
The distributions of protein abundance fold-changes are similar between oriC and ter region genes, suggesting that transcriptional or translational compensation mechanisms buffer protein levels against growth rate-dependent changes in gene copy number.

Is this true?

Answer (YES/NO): NO